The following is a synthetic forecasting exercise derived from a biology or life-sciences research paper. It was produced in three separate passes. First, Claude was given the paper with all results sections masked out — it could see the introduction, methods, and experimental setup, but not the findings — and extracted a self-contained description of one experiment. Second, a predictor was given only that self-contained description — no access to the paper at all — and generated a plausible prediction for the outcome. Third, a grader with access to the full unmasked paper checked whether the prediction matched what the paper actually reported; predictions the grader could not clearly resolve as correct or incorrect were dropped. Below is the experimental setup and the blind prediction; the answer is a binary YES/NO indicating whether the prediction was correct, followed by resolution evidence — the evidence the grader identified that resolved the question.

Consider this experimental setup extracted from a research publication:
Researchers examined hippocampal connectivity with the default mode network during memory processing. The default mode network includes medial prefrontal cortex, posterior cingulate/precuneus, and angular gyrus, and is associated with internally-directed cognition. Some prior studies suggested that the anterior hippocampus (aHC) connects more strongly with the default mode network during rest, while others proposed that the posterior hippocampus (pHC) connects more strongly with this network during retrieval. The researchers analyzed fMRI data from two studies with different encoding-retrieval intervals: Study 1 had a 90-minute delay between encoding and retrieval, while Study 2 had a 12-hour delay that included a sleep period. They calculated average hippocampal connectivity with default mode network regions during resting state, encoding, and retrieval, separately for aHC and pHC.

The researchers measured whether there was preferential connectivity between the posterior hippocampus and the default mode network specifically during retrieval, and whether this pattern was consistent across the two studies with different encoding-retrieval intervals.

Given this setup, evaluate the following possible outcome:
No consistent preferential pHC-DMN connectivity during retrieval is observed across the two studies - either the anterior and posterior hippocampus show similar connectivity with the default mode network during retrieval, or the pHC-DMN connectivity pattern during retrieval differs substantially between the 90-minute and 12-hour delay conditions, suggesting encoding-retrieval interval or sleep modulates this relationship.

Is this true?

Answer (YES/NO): YES